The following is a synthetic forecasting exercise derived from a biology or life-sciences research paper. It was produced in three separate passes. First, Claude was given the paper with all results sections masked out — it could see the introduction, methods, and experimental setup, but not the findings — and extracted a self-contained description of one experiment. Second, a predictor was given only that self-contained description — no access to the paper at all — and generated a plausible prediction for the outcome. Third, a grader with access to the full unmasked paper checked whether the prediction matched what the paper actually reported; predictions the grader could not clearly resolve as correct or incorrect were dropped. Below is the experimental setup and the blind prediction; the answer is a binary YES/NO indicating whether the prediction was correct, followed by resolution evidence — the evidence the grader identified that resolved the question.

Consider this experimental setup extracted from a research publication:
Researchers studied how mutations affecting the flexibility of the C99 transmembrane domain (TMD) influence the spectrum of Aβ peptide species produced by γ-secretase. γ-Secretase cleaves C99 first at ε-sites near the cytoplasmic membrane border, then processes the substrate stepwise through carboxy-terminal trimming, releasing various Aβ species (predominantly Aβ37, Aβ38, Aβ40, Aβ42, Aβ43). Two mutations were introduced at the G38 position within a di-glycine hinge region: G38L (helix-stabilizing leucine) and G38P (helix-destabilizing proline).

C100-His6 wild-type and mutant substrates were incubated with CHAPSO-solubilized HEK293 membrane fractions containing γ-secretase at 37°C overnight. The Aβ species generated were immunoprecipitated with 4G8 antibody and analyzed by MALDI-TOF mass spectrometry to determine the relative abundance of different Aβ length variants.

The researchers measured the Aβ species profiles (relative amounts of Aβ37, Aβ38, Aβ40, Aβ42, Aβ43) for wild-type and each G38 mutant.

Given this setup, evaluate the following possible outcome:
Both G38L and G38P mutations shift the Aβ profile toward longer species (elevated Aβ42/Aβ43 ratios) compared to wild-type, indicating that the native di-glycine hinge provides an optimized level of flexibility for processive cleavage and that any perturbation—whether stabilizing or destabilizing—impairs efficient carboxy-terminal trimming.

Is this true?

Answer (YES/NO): NO